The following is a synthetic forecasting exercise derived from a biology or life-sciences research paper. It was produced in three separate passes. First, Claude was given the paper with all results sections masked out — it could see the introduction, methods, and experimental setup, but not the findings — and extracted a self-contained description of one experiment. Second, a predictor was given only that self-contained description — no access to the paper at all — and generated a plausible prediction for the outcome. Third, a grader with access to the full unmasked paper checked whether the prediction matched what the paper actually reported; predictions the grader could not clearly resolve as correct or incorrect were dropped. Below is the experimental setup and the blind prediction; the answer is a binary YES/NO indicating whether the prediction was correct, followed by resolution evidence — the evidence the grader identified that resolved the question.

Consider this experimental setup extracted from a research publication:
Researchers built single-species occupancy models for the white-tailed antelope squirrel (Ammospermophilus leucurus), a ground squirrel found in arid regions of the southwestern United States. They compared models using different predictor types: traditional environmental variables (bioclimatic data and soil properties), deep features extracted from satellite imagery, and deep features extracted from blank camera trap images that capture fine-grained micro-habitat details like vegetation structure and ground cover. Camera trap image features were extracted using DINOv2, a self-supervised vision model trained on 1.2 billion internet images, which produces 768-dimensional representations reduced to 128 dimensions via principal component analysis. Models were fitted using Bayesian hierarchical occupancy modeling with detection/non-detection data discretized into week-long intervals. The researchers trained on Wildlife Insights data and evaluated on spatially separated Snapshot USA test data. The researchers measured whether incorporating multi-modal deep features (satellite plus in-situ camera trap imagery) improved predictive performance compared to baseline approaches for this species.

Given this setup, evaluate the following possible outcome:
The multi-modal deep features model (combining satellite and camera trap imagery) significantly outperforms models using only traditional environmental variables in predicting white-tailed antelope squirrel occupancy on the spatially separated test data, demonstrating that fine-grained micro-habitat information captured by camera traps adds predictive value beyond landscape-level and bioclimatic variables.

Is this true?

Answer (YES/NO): NO